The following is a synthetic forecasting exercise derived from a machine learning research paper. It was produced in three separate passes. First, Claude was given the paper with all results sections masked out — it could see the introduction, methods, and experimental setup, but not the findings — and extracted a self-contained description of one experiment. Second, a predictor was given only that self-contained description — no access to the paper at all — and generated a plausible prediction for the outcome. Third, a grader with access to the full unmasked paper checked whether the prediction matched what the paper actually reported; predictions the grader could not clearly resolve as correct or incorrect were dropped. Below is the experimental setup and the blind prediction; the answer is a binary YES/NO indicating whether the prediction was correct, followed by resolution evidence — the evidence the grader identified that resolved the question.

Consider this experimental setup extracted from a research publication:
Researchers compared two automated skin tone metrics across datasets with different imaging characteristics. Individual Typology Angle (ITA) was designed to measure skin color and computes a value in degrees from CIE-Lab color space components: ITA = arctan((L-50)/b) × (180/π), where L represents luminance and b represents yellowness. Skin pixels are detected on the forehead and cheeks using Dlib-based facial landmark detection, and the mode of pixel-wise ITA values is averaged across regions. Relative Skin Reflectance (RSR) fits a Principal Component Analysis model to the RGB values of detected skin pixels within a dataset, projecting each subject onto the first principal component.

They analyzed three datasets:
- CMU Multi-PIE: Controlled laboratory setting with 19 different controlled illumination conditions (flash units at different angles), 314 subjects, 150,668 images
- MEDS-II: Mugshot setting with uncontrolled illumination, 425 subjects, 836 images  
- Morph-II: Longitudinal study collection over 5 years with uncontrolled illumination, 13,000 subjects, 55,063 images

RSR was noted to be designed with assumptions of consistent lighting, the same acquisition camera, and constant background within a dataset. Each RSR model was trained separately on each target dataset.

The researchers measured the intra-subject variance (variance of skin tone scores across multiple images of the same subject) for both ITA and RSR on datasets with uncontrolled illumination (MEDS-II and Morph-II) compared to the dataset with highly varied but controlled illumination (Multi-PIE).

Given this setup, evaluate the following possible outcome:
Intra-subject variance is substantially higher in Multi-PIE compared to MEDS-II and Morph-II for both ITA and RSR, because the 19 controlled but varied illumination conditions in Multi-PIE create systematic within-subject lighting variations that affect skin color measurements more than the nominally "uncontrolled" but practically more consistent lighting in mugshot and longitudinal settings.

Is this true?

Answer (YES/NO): NO